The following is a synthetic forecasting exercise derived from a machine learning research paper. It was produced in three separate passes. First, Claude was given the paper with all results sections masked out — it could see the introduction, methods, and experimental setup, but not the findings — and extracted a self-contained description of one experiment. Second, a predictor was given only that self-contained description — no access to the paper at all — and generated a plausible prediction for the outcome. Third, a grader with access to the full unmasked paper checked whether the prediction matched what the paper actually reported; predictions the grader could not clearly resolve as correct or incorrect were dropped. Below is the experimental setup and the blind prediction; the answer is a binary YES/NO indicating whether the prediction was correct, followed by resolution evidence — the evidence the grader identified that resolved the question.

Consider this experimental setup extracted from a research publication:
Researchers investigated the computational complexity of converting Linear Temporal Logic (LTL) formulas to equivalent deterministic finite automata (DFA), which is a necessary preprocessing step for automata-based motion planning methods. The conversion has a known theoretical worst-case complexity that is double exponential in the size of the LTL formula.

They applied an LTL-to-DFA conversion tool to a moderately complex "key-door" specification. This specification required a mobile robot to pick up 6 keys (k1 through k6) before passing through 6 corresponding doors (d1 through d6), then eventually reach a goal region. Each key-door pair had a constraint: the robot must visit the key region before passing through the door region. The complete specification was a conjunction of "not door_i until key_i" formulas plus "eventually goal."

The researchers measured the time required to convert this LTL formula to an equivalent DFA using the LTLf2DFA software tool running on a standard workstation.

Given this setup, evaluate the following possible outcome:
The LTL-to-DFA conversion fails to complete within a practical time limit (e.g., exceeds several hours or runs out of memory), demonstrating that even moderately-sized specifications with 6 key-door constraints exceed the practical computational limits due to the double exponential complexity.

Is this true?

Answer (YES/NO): NO